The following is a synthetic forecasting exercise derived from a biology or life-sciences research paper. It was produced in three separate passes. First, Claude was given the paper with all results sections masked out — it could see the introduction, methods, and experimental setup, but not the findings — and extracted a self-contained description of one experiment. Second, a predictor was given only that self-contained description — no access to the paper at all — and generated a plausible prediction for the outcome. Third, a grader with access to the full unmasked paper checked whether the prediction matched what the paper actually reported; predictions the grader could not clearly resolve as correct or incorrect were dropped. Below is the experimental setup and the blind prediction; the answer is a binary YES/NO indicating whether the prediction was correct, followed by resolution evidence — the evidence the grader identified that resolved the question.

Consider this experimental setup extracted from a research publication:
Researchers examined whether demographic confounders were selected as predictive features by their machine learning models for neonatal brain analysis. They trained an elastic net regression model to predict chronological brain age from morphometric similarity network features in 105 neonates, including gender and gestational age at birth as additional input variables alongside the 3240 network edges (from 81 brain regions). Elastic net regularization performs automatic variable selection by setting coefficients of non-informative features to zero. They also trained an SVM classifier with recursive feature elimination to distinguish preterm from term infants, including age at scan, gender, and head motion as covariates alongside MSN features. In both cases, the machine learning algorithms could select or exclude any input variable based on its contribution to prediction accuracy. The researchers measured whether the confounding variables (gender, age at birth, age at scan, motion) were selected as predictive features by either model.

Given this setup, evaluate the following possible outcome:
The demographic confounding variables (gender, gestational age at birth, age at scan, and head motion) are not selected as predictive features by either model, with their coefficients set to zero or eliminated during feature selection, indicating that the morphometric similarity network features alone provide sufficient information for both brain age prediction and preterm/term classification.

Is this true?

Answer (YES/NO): YES